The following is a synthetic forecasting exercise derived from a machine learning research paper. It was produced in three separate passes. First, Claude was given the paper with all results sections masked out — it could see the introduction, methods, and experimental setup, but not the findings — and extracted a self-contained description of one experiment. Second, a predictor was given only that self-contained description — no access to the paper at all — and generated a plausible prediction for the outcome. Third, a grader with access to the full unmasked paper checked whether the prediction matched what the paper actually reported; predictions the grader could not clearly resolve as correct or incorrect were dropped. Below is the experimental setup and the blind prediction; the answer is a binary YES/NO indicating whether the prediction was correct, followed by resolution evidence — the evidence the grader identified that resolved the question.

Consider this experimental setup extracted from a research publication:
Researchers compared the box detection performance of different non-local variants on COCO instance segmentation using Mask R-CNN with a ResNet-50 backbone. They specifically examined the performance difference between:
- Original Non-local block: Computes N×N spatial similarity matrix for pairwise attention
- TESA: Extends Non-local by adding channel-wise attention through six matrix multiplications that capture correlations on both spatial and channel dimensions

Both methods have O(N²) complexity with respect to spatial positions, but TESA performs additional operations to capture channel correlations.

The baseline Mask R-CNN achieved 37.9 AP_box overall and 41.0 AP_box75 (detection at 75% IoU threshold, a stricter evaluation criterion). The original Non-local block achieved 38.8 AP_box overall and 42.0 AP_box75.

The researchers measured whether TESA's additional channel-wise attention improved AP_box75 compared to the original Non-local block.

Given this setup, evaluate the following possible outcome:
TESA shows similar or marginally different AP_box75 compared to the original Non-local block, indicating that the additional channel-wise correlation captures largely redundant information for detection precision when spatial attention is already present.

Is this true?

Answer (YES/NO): NO